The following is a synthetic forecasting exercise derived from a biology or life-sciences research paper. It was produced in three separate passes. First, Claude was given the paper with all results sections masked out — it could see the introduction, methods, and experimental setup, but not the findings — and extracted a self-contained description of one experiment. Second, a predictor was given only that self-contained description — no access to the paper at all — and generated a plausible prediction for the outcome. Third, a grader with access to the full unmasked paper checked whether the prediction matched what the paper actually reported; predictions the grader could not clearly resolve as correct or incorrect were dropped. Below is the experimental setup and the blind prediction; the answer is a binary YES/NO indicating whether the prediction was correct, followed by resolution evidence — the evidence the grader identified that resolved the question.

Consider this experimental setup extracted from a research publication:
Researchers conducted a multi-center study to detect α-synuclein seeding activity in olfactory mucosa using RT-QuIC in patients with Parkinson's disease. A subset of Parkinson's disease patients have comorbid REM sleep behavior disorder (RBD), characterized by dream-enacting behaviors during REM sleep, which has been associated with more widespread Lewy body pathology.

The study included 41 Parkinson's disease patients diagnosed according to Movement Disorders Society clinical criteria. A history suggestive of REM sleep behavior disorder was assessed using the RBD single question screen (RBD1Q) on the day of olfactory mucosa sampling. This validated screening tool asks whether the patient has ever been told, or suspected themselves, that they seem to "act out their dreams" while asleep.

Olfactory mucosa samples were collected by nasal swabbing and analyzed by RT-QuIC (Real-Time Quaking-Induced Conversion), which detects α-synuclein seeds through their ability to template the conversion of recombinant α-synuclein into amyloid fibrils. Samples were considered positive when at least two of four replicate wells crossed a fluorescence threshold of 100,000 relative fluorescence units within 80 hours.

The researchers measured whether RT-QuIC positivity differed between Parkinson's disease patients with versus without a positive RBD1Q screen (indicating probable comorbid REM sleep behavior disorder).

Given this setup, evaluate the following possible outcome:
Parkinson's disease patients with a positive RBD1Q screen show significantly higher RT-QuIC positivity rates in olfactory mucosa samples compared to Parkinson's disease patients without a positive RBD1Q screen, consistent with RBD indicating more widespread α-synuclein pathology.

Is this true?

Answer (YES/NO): NO